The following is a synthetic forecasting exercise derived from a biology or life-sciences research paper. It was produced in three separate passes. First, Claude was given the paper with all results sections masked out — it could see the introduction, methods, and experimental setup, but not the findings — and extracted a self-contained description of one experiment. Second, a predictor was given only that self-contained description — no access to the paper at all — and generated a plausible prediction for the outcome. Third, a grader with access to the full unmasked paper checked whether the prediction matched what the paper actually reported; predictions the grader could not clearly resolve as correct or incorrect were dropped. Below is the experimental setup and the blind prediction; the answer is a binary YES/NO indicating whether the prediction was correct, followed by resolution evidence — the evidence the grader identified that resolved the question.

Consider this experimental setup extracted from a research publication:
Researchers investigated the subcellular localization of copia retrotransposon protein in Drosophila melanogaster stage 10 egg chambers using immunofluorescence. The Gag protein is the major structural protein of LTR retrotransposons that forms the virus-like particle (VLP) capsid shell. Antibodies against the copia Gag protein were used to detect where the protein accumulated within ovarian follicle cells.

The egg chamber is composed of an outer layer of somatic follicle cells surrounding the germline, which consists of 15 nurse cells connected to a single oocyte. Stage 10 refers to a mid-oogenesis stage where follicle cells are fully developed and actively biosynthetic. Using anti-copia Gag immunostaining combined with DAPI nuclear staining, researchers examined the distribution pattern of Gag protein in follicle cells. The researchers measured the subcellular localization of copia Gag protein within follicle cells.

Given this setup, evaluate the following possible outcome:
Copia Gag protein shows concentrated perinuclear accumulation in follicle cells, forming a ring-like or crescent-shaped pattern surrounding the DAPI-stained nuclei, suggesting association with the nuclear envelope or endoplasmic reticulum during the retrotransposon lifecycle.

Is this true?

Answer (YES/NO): NO